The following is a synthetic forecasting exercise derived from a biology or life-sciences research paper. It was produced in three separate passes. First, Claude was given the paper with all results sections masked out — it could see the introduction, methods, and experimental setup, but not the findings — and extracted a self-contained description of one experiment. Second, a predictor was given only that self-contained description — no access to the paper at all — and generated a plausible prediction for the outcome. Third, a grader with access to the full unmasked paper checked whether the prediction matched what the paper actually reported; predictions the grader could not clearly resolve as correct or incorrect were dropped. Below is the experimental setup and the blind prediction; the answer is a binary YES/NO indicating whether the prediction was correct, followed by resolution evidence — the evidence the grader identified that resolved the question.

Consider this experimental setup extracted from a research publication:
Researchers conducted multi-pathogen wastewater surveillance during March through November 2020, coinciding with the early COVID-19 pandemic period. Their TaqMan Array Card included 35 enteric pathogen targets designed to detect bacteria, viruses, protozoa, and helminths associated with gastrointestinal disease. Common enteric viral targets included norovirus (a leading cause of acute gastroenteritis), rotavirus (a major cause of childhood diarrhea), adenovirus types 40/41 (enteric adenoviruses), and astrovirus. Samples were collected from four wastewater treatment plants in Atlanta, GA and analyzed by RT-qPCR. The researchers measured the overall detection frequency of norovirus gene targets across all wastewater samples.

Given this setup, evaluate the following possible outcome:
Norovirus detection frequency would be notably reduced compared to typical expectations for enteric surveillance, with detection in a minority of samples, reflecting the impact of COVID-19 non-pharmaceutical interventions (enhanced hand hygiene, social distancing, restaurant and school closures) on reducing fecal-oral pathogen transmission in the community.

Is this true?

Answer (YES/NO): NO